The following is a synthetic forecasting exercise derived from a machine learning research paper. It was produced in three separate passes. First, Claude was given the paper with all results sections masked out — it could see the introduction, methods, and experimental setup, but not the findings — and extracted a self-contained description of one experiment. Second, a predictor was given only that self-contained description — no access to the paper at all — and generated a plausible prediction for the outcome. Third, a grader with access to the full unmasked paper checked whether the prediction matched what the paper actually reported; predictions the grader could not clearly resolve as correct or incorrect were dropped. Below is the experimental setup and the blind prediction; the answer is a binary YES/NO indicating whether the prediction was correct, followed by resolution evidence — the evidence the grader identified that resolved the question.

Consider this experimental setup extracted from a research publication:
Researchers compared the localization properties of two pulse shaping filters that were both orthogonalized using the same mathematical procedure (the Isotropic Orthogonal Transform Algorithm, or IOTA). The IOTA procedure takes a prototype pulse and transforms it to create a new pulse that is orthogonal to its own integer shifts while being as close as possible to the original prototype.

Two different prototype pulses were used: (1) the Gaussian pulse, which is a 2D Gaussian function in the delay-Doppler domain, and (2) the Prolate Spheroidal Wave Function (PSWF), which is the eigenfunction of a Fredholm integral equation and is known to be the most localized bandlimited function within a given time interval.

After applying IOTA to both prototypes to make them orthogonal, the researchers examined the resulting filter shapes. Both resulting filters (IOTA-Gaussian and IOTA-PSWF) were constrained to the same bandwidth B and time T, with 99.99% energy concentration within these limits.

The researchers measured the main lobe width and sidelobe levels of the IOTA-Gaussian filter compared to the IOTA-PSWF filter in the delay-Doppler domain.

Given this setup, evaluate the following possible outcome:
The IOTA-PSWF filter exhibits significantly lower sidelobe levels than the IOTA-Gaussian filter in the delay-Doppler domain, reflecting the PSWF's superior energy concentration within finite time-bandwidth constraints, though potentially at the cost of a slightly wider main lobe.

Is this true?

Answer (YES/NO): NO